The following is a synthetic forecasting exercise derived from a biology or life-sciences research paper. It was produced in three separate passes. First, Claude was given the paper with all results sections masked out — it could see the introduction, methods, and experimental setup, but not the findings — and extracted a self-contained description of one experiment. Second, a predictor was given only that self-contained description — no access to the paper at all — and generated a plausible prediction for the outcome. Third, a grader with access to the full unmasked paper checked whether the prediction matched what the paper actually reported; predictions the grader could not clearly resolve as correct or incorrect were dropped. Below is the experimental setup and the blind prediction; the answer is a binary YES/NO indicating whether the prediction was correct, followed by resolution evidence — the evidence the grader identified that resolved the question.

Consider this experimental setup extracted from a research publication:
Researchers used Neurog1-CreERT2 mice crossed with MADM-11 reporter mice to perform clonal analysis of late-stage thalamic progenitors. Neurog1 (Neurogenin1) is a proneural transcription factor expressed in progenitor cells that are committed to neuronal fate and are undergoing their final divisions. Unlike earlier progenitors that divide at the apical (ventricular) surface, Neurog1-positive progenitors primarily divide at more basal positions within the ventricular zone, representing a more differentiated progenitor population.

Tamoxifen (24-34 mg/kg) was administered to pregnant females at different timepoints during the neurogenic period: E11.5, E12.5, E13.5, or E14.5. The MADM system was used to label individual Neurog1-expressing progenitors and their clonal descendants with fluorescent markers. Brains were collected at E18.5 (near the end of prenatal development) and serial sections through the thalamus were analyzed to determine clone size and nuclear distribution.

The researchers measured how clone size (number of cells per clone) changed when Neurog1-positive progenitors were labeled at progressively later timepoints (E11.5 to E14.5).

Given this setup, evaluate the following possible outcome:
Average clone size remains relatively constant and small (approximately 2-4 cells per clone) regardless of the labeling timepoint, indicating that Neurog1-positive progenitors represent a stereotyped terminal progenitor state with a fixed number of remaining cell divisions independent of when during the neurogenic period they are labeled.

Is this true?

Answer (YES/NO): YES